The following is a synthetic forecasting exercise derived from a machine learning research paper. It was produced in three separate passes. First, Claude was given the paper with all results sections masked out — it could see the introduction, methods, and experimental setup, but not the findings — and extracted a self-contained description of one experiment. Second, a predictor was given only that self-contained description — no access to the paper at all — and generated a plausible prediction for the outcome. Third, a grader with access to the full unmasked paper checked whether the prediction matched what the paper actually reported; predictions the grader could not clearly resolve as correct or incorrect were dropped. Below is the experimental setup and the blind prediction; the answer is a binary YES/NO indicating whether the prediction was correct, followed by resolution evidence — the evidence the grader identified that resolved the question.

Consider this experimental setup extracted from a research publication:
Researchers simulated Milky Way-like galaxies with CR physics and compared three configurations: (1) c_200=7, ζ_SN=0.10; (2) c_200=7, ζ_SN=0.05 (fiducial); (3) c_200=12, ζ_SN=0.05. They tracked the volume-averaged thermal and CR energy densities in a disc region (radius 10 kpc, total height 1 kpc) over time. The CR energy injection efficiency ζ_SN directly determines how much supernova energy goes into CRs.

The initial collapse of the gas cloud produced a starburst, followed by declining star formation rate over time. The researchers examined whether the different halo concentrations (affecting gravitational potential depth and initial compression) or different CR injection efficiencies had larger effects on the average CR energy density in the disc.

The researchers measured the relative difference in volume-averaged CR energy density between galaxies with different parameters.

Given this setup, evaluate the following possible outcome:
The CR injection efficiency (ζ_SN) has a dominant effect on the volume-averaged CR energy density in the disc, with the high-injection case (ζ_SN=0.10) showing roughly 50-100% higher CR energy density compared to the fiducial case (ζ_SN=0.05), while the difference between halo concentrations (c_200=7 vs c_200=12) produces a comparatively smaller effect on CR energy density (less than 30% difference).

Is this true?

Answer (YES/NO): YES